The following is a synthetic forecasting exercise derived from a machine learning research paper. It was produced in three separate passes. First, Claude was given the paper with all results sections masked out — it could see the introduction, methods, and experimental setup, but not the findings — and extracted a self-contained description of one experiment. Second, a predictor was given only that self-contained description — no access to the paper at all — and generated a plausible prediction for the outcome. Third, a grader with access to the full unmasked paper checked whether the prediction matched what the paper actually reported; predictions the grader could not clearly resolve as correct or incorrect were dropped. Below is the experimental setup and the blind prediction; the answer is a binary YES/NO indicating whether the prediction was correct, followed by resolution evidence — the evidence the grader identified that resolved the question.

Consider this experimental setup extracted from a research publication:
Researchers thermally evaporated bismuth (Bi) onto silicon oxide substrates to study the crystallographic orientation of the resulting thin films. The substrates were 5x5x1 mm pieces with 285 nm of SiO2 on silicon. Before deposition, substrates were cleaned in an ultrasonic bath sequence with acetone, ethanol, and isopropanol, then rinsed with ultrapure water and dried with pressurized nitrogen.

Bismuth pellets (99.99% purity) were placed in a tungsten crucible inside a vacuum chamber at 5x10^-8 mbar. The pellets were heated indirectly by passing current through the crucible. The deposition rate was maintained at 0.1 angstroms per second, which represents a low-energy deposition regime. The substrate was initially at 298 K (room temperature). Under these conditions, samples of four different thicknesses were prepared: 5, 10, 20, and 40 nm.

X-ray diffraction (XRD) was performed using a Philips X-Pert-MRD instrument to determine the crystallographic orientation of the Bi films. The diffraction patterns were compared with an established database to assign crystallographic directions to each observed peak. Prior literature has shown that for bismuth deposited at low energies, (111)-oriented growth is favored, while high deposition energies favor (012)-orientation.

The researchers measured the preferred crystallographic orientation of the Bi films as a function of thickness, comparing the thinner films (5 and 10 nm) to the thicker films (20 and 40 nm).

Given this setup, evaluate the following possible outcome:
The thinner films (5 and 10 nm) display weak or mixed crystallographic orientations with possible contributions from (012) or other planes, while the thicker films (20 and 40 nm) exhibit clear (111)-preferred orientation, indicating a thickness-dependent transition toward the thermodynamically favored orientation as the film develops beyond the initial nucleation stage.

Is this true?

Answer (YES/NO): NO